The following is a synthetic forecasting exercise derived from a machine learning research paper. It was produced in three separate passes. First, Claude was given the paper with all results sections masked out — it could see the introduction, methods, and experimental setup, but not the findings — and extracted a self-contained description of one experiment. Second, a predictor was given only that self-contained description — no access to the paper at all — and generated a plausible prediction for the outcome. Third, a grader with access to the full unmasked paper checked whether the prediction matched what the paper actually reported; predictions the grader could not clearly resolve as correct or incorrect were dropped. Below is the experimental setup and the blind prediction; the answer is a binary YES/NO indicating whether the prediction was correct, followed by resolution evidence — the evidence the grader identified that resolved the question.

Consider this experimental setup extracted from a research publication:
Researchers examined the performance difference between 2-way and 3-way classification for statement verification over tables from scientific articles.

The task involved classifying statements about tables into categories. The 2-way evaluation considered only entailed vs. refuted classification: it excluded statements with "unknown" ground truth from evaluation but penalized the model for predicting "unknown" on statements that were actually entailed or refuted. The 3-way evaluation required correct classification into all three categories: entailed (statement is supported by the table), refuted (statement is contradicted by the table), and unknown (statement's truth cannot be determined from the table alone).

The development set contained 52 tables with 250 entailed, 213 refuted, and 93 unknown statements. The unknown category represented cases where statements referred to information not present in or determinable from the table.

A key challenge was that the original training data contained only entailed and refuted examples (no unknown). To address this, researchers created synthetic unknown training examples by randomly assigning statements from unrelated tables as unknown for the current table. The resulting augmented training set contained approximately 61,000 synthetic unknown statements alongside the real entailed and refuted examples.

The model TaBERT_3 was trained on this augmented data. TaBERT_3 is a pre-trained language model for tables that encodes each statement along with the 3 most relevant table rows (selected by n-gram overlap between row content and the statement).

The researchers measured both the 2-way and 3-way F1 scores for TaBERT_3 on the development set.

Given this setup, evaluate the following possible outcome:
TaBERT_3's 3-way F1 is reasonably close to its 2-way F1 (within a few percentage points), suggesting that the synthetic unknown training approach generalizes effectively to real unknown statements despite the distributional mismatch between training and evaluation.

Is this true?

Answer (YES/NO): NO